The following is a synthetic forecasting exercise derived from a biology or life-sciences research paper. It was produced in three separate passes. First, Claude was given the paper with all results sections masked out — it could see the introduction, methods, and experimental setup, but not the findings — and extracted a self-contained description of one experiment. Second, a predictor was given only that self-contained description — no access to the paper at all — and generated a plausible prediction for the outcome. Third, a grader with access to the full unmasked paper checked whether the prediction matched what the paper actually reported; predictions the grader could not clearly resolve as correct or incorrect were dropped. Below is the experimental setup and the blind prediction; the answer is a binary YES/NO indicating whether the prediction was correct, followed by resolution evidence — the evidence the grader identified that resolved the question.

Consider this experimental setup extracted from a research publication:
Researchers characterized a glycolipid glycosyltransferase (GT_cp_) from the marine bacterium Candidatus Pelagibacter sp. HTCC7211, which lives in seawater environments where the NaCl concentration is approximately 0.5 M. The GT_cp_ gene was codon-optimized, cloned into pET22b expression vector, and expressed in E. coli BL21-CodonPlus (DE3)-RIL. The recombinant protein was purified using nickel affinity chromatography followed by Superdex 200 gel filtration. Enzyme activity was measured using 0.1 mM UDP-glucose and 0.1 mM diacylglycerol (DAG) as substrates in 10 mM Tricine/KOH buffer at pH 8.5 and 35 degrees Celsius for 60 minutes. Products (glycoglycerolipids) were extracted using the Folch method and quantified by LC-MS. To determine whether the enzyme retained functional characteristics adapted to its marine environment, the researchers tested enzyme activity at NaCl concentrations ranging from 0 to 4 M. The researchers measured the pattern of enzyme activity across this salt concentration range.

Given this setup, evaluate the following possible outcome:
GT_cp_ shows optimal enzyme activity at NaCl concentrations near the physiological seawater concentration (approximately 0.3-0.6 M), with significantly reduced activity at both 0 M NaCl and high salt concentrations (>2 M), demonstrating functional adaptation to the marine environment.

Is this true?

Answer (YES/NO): NO